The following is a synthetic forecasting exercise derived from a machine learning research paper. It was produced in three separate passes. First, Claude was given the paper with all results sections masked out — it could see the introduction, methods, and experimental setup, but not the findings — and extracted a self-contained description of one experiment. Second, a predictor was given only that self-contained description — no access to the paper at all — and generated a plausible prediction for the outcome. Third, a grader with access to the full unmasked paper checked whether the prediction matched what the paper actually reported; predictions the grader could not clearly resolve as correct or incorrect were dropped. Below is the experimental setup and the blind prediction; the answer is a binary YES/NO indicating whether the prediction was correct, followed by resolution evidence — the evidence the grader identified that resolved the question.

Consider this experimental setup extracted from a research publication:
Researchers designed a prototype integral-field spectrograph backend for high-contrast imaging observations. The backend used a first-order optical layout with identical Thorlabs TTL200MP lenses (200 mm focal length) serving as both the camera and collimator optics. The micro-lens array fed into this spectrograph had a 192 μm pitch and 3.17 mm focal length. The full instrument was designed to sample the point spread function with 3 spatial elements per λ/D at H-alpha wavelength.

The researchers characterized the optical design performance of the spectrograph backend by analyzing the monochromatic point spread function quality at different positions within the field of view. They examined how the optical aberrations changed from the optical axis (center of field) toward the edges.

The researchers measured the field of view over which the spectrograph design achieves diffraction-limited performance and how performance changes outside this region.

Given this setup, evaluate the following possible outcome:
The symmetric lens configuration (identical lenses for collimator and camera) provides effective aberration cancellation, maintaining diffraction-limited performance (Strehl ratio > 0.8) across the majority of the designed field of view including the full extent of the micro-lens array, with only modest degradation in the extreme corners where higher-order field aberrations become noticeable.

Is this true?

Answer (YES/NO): NO